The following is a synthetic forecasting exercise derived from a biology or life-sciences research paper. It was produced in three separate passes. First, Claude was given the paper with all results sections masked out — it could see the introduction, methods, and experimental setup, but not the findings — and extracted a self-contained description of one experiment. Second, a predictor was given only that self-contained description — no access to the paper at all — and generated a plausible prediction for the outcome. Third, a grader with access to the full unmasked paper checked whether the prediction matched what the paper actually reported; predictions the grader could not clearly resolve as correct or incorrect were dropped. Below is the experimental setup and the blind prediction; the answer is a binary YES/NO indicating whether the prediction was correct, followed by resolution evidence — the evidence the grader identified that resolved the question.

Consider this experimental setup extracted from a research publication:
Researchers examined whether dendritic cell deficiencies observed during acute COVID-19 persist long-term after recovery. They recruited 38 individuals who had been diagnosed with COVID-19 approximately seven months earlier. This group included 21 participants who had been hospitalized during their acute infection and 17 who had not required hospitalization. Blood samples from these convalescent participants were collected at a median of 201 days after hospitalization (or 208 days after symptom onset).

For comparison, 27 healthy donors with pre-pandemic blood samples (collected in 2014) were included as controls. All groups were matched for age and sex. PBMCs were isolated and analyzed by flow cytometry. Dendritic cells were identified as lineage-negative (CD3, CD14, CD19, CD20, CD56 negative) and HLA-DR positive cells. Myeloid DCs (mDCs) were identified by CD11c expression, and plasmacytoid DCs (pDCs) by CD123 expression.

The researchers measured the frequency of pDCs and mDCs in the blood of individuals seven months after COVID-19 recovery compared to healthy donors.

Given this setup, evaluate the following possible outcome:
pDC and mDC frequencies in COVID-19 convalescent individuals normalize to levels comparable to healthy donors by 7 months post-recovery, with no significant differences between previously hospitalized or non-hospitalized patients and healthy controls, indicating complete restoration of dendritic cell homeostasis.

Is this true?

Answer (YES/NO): NO